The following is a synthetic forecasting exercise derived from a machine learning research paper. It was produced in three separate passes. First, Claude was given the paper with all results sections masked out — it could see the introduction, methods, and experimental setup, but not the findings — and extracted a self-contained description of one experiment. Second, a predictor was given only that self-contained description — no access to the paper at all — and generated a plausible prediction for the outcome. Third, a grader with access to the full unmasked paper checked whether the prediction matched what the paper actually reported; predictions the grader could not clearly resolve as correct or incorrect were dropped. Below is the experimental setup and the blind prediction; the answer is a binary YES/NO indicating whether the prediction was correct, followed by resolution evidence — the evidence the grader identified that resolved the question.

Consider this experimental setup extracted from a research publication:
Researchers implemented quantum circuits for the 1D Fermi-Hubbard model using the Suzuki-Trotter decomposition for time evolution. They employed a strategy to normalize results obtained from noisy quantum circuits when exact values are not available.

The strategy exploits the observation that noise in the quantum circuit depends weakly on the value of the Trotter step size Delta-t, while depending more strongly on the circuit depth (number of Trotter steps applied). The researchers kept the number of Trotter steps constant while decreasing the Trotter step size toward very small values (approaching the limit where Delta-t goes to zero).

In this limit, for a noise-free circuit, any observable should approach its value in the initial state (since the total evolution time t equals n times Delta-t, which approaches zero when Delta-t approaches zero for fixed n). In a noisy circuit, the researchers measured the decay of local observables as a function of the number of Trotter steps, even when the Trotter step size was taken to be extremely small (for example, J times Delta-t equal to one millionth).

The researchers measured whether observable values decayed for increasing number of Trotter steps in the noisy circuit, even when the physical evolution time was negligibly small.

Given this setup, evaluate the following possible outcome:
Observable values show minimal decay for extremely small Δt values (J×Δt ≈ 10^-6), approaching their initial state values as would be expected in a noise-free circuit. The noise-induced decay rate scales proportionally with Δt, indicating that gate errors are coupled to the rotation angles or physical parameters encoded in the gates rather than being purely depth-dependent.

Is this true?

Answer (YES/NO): NO